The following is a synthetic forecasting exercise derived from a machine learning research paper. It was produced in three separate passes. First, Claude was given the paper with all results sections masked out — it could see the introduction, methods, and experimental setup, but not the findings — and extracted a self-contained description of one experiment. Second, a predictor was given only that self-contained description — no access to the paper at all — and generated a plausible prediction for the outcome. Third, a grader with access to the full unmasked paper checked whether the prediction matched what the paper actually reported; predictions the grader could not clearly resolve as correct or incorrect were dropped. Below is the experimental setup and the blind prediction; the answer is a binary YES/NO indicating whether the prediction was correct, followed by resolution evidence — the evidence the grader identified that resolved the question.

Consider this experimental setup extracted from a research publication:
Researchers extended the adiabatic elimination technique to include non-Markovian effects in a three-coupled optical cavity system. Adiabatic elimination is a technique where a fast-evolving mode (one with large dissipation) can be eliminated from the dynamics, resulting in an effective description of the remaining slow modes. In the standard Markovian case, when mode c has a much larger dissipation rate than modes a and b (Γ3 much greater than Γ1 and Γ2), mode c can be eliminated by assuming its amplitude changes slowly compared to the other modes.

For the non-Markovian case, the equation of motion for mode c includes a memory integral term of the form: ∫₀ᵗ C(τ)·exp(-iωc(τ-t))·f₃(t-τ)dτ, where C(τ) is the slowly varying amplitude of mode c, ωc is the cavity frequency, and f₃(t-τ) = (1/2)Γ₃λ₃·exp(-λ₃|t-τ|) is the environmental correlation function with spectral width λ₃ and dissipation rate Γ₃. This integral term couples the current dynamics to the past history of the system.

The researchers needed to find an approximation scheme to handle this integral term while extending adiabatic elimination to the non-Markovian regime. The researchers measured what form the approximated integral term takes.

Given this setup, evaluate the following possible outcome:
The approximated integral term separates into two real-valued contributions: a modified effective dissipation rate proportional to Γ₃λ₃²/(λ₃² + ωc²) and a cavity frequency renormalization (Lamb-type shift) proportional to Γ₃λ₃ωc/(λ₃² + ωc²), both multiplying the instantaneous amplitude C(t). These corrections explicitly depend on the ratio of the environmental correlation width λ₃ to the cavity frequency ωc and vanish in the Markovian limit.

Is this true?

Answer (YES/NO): NO